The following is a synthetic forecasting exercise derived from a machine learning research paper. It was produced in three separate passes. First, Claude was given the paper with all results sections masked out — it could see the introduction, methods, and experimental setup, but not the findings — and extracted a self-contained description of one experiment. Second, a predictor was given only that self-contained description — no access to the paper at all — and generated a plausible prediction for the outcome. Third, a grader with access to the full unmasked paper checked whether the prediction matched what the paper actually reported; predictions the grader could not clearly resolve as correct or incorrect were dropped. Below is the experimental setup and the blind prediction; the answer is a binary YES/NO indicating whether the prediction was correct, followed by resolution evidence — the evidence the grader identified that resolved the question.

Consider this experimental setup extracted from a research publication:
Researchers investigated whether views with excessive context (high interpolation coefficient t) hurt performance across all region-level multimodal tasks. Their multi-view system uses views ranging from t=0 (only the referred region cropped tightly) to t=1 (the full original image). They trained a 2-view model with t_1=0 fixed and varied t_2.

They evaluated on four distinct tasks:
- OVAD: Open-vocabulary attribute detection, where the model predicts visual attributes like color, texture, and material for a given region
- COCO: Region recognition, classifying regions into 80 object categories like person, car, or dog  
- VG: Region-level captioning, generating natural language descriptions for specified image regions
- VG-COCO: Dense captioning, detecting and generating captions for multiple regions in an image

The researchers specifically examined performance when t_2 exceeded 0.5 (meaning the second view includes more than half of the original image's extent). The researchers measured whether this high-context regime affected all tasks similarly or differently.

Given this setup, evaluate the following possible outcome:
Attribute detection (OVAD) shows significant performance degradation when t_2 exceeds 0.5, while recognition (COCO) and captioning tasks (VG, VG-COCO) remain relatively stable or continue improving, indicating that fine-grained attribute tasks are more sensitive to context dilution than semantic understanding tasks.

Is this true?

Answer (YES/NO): NO